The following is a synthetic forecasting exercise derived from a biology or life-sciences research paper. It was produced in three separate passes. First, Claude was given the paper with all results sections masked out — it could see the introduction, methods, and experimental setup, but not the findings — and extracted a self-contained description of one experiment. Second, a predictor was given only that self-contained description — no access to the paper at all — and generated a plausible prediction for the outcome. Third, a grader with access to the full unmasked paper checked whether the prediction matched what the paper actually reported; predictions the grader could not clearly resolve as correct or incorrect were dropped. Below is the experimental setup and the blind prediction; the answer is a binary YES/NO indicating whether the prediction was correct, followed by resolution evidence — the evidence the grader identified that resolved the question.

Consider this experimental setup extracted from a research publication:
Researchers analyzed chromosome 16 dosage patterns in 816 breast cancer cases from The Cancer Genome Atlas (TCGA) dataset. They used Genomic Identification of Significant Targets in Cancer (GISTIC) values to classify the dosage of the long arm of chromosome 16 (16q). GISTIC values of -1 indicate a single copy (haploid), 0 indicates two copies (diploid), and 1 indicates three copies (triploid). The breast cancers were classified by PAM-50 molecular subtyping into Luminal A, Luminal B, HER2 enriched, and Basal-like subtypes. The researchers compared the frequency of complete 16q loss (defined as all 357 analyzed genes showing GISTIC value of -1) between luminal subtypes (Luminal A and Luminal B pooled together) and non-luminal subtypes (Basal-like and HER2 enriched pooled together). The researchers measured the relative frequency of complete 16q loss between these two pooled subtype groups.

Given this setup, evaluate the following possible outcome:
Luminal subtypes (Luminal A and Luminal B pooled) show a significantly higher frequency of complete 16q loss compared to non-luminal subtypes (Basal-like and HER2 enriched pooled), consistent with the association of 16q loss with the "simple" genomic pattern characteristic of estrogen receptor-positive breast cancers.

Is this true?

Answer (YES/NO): YES